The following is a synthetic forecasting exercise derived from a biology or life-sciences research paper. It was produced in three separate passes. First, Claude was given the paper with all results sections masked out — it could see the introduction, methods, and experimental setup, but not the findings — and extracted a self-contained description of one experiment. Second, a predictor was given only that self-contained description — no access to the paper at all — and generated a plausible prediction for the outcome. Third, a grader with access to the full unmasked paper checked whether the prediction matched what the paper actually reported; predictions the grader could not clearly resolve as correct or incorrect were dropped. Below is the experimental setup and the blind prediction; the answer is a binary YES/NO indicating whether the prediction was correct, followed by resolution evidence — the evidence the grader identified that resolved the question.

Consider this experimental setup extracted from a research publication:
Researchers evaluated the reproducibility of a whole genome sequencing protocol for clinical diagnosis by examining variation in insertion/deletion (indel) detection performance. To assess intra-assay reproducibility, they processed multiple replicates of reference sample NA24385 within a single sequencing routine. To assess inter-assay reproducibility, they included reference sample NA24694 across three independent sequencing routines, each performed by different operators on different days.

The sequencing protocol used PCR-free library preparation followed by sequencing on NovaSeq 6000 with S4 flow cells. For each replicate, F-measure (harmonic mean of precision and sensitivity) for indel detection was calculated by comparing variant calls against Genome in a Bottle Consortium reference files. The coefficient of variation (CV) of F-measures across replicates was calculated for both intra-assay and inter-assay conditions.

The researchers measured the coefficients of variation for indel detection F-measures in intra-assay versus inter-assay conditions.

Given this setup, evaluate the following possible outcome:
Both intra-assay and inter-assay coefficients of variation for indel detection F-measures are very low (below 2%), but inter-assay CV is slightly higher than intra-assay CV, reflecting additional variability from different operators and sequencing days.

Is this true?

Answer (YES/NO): NO